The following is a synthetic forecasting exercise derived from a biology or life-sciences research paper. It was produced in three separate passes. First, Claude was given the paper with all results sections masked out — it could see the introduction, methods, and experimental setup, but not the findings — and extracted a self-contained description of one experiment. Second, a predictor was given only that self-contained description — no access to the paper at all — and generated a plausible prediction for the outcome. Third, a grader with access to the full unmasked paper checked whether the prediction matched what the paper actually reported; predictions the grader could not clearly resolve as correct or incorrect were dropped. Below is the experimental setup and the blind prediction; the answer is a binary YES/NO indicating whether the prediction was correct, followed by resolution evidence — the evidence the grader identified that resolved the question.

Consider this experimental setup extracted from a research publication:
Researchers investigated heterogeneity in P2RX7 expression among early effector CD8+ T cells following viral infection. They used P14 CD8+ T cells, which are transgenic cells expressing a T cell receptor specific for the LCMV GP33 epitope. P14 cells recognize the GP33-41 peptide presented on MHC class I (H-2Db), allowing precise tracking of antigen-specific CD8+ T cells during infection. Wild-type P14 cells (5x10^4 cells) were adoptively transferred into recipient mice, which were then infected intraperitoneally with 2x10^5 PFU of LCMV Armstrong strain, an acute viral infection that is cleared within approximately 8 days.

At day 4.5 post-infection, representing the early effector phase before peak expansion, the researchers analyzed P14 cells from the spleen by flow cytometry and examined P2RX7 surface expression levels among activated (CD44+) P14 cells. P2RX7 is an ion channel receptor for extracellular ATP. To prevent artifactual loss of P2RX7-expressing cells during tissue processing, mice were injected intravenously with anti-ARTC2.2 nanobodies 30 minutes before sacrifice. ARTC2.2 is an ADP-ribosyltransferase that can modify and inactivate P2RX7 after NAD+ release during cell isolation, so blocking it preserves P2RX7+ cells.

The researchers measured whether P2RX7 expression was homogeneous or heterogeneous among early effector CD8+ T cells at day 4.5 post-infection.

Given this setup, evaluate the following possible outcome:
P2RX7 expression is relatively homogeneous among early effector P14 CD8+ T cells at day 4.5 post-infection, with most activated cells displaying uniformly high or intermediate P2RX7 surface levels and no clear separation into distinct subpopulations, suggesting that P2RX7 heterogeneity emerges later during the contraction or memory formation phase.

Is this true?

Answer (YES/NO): NO